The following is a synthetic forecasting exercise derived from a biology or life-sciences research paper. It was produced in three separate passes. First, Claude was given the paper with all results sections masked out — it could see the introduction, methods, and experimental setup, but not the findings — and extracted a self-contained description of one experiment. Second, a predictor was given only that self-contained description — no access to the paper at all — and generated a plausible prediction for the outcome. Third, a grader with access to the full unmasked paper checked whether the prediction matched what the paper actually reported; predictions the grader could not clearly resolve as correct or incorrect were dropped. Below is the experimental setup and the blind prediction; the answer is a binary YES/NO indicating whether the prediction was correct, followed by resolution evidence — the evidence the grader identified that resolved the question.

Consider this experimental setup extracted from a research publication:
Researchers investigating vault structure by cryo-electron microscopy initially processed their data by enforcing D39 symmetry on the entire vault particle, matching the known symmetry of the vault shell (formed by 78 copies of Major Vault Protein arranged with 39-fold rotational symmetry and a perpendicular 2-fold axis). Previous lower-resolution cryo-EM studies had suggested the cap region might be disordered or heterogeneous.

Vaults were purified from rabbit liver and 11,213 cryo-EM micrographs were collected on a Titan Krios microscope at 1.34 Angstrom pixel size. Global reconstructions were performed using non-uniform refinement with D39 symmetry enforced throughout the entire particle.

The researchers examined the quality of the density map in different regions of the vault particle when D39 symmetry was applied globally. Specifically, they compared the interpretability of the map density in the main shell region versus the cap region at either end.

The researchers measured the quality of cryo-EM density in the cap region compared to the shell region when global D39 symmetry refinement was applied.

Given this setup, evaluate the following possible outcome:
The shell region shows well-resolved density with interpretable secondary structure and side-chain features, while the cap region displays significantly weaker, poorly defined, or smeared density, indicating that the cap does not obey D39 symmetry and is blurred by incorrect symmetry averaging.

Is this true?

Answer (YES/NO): YES